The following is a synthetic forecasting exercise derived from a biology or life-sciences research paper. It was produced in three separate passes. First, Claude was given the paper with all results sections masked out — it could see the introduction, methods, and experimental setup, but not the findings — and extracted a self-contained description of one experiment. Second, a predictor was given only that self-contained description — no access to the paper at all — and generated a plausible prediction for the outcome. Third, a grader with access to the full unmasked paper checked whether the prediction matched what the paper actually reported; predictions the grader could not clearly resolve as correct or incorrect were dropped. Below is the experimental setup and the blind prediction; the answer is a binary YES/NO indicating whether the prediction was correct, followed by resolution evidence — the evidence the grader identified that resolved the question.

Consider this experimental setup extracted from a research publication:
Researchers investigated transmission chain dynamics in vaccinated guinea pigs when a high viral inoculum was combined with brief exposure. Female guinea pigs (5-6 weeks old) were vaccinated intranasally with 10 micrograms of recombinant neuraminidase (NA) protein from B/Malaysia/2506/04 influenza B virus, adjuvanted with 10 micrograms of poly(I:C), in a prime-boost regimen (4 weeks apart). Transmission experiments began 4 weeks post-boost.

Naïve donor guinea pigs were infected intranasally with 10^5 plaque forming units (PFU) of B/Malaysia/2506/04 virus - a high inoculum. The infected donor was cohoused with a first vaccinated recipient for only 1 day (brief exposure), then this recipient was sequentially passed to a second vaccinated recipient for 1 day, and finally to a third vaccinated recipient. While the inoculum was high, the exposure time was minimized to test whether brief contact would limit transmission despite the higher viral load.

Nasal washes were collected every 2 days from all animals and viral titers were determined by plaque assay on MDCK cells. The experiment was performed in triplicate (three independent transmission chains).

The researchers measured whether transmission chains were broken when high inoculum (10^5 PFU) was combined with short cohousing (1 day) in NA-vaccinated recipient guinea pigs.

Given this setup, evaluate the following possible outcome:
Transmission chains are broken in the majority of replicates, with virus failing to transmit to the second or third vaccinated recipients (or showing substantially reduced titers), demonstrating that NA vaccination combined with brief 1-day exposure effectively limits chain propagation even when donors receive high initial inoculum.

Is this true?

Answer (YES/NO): YES